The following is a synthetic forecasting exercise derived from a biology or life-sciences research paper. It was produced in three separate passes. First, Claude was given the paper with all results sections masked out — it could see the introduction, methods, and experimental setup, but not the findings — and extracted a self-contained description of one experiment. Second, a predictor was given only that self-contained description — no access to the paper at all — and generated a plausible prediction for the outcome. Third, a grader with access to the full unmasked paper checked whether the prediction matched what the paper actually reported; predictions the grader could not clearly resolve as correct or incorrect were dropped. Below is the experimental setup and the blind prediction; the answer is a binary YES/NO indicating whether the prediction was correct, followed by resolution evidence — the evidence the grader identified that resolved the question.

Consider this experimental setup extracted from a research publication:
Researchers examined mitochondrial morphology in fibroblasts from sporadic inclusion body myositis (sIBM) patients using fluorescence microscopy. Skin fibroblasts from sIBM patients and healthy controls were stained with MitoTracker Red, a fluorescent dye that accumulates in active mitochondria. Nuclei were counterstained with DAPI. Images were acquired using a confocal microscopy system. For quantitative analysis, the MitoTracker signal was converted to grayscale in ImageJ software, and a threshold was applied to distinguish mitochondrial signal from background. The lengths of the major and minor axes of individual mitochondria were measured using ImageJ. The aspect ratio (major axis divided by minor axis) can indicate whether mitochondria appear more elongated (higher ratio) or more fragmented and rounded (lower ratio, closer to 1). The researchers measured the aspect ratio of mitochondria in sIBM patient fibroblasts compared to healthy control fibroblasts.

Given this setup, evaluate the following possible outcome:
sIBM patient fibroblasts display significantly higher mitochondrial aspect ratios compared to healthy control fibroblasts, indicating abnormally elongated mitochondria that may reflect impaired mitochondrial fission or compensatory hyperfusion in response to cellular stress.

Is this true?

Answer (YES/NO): NO